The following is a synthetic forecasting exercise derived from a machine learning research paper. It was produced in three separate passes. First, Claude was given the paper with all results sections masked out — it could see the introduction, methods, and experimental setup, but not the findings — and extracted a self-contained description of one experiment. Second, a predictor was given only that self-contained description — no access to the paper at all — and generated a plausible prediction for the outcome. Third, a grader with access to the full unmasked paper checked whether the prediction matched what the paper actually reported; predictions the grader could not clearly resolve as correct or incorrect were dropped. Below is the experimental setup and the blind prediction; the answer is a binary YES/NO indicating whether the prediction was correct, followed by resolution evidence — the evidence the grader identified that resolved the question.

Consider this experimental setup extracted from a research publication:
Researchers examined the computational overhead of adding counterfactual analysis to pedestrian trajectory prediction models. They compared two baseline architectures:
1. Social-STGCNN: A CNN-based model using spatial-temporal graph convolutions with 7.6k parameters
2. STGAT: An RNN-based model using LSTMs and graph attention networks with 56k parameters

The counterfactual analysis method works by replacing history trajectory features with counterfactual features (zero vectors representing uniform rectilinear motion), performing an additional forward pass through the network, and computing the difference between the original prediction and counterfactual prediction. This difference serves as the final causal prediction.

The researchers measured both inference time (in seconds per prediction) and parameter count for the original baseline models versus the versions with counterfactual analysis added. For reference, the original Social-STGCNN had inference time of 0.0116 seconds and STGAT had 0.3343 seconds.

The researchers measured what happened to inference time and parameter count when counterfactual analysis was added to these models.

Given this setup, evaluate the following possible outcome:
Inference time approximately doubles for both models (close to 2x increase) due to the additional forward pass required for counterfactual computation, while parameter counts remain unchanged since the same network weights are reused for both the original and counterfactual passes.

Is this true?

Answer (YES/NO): NO